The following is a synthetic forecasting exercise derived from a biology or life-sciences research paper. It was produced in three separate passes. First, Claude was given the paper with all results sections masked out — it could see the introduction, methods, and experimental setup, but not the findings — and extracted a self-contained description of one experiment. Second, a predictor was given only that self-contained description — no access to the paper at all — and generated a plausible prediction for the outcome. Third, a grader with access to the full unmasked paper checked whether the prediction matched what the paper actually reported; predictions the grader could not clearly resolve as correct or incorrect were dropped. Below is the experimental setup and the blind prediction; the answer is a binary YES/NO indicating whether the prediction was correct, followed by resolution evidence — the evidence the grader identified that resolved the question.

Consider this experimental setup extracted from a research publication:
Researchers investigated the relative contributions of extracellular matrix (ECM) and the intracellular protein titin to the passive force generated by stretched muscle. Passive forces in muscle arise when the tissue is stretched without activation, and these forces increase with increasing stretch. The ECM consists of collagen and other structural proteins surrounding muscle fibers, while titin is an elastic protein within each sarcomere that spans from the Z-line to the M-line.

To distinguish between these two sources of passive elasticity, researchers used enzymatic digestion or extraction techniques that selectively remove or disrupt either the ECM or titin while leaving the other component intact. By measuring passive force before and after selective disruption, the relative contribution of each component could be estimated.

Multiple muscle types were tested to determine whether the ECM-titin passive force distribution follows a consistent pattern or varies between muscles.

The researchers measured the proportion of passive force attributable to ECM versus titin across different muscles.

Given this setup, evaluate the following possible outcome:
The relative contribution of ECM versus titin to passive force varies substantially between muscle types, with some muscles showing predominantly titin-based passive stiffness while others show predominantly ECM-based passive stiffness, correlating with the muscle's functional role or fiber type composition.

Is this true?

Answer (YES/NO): NO